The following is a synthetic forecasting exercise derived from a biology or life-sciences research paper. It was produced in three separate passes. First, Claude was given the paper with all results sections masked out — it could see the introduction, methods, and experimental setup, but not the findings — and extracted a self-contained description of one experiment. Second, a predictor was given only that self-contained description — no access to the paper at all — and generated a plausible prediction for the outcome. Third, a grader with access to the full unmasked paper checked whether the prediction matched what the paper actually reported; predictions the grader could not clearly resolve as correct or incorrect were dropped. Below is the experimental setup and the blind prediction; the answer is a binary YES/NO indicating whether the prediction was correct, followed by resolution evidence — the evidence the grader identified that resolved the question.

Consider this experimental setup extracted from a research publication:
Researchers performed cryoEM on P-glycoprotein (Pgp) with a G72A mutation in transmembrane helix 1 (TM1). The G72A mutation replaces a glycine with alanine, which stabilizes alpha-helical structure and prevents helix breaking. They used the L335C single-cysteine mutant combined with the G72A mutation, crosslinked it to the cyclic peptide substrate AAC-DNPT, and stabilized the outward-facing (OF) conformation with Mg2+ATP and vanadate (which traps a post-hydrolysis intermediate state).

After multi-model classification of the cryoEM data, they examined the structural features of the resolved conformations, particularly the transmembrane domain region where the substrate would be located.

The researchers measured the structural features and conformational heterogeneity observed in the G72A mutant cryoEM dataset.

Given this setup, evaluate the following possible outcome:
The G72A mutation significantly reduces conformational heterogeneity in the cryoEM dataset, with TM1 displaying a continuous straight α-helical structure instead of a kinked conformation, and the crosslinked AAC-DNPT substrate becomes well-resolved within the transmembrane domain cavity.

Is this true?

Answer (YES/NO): NO